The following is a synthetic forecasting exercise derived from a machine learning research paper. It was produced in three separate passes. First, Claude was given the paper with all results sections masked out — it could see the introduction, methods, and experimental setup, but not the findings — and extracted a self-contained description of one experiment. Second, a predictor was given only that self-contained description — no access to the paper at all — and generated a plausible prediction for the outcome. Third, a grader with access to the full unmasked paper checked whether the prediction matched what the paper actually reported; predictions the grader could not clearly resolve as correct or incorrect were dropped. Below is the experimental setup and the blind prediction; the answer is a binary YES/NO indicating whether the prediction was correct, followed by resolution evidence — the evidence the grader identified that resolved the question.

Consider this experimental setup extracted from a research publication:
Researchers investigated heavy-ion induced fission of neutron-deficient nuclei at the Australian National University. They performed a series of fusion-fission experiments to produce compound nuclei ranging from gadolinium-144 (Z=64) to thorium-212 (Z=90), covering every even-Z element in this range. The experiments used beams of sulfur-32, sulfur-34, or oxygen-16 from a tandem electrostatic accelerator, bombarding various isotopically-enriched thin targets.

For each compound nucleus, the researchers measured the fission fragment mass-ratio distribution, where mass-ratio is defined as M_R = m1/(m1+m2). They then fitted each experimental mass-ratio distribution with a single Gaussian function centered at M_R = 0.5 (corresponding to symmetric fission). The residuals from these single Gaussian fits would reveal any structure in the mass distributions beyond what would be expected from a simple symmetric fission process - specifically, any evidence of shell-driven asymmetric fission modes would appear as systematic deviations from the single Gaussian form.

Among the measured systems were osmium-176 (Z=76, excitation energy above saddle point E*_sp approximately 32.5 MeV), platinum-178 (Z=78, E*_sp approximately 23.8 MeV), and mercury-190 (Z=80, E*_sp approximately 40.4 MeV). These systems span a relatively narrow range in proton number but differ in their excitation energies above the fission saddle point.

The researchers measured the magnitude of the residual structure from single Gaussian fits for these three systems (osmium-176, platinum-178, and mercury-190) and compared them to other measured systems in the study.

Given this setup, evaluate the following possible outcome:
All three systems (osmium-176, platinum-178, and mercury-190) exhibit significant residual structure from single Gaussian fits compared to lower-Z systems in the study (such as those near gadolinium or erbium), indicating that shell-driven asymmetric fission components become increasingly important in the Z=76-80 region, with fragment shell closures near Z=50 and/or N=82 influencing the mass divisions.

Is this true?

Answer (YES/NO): NO